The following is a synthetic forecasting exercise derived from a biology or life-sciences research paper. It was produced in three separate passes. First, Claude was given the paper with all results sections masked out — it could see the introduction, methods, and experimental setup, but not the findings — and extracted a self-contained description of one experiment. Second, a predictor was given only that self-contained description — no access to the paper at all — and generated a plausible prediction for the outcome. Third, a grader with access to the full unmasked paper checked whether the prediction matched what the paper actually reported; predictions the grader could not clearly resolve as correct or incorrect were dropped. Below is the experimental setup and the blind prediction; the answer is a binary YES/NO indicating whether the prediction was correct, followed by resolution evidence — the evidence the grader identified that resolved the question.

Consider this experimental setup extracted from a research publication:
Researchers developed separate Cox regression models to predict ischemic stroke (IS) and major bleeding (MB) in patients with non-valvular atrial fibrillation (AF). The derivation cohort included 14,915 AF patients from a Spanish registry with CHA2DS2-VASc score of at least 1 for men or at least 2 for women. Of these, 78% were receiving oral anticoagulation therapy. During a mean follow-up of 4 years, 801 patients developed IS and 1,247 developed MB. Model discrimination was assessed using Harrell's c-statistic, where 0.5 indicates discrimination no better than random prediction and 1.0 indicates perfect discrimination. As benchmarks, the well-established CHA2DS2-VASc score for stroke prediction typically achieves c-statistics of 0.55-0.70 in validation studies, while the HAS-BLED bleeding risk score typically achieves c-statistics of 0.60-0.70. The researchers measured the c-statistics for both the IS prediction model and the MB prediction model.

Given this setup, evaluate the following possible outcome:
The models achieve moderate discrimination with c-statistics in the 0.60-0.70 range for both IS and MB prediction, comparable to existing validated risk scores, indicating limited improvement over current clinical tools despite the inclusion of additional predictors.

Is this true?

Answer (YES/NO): YES